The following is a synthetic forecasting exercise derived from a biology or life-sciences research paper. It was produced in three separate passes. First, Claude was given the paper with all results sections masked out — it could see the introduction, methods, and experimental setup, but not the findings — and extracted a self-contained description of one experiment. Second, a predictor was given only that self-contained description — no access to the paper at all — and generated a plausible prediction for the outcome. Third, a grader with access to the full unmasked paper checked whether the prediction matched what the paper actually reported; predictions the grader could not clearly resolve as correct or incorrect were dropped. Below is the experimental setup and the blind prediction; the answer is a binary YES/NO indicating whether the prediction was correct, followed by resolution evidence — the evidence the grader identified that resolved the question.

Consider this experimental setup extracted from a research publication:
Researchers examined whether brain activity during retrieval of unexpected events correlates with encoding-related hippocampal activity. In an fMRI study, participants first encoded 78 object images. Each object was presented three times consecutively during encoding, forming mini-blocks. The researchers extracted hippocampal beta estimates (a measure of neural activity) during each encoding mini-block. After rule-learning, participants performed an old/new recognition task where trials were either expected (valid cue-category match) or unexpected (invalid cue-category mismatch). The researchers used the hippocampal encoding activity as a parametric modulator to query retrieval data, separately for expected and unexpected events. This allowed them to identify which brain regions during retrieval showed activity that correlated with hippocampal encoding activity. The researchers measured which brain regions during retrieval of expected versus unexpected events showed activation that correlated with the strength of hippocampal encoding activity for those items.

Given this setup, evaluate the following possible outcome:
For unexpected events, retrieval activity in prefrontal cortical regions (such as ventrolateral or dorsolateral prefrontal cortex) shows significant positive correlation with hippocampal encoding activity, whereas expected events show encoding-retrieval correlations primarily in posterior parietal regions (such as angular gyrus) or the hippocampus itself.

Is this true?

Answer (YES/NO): NO